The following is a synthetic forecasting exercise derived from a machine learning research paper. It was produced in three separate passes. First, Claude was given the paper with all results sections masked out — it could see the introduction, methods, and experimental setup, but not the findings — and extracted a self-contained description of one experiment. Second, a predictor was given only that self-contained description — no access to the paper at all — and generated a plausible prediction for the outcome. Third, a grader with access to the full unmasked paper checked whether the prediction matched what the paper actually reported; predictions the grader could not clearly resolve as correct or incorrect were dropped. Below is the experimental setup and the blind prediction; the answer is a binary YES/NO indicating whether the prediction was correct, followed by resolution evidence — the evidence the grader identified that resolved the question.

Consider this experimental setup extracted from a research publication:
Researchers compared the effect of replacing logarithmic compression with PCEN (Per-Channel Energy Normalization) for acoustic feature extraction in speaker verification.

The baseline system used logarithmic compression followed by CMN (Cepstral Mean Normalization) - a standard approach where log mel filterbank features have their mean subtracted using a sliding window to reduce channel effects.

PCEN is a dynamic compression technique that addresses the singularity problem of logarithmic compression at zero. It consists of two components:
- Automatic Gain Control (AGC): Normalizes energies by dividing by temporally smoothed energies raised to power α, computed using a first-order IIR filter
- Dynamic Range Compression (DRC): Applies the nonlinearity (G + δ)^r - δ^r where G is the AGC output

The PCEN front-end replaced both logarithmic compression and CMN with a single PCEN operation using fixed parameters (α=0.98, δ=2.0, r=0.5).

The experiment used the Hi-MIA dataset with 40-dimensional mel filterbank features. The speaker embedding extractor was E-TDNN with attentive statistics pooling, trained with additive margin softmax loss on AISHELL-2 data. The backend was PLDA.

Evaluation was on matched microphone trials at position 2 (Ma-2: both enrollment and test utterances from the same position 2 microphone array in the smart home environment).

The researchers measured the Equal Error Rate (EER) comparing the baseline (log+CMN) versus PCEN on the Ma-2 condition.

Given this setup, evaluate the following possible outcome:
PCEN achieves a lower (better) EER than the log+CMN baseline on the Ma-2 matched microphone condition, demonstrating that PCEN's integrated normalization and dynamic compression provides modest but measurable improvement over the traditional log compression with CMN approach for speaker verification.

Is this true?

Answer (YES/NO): NO